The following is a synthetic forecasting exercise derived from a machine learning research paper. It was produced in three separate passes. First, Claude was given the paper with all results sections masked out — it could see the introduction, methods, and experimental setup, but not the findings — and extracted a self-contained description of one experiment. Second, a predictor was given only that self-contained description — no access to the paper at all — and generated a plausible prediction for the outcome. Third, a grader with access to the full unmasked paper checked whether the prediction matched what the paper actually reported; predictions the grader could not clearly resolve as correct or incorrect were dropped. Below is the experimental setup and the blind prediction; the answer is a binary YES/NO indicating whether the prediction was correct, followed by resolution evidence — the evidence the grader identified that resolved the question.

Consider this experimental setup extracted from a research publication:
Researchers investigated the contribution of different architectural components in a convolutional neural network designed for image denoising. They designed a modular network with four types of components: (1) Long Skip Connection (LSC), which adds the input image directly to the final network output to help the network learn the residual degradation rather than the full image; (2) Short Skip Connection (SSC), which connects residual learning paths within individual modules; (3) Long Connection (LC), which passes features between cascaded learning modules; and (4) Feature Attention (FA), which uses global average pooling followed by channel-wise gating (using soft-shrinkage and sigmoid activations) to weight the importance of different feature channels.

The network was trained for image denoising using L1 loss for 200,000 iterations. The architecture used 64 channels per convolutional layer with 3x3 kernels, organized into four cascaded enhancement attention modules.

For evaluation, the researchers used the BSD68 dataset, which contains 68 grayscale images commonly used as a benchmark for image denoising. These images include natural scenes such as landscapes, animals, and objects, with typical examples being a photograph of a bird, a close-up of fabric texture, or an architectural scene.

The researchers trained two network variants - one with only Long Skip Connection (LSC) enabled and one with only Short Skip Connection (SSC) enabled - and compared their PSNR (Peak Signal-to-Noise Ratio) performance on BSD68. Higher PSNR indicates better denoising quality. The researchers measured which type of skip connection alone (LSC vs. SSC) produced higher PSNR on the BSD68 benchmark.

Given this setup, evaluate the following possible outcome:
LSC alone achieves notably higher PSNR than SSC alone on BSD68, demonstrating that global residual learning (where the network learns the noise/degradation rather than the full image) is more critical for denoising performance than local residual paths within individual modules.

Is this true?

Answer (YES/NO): NO